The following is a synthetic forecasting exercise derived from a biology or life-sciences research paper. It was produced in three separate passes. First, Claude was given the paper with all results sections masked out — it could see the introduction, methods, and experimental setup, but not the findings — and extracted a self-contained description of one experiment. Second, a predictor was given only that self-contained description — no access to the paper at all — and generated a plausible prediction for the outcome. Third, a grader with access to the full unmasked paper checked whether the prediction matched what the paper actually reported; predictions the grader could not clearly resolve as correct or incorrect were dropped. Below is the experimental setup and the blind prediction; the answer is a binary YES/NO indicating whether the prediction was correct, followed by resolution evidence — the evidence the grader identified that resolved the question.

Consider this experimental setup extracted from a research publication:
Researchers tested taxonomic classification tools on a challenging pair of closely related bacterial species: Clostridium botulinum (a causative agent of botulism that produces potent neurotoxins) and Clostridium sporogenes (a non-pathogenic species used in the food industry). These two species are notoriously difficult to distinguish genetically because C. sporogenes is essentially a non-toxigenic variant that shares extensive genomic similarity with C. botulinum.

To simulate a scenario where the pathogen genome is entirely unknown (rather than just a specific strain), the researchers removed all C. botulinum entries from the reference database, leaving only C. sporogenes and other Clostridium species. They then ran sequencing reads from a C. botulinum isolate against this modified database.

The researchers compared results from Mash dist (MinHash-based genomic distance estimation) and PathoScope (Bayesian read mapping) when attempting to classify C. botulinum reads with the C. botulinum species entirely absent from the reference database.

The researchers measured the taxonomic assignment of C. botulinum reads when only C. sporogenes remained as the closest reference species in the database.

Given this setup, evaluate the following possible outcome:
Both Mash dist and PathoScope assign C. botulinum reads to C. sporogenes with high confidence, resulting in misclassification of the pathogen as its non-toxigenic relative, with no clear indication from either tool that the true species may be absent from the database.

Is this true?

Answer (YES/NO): NO